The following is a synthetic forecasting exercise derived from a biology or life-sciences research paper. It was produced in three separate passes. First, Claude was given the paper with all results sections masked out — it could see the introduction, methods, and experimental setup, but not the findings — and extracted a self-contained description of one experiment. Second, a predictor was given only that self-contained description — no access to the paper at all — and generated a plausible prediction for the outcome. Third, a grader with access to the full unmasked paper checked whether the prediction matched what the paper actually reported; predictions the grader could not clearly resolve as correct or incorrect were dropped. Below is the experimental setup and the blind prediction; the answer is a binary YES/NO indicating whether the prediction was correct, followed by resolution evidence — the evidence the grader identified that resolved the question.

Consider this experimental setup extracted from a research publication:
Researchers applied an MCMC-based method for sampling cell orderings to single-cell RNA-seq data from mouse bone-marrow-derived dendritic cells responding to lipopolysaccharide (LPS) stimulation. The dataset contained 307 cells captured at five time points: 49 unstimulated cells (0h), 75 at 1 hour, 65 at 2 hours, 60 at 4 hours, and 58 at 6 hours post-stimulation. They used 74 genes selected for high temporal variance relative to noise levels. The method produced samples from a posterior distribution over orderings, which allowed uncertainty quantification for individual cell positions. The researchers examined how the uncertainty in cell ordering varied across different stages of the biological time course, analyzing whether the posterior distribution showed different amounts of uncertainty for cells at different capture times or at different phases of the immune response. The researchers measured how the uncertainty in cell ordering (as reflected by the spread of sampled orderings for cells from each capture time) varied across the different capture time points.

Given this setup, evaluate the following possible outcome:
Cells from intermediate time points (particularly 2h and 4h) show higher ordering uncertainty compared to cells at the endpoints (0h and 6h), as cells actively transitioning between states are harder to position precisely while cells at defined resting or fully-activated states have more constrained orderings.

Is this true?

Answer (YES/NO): NO